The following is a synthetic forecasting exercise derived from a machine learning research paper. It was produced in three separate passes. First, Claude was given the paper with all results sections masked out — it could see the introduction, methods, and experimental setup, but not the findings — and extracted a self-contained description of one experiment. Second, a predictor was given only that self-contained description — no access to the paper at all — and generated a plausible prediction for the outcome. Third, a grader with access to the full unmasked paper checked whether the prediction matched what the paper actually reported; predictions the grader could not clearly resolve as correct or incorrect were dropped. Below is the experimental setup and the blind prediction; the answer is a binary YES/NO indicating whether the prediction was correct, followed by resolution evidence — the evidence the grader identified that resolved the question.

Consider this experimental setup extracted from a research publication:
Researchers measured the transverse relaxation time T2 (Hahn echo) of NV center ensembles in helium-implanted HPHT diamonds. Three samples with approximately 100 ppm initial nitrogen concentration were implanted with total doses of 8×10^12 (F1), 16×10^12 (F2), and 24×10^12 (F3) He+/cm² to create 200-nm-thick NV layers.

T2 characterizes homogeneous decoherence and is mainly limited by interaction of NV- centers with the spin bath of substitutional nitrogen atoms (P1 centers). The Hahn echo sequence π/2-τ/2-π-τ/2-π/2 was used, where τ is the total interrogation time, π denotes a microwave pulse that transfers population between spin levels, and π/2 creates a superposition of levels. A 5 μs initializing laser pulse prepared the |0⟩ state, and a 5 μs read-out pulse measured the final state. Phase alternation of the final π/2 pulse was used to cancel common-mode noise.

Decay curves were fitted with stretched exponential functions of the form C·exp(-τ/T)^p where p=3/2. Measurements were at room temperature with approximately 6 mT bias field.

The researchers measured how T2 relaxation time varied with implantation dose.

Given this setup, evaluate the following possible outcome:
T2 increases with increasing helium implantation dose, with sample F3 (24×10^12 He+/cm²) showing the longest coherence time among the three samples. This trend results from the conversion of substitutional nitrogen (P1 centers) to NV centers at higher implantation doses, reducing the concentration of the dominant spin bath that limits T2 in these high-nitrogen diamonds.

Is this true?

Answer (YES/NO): YES